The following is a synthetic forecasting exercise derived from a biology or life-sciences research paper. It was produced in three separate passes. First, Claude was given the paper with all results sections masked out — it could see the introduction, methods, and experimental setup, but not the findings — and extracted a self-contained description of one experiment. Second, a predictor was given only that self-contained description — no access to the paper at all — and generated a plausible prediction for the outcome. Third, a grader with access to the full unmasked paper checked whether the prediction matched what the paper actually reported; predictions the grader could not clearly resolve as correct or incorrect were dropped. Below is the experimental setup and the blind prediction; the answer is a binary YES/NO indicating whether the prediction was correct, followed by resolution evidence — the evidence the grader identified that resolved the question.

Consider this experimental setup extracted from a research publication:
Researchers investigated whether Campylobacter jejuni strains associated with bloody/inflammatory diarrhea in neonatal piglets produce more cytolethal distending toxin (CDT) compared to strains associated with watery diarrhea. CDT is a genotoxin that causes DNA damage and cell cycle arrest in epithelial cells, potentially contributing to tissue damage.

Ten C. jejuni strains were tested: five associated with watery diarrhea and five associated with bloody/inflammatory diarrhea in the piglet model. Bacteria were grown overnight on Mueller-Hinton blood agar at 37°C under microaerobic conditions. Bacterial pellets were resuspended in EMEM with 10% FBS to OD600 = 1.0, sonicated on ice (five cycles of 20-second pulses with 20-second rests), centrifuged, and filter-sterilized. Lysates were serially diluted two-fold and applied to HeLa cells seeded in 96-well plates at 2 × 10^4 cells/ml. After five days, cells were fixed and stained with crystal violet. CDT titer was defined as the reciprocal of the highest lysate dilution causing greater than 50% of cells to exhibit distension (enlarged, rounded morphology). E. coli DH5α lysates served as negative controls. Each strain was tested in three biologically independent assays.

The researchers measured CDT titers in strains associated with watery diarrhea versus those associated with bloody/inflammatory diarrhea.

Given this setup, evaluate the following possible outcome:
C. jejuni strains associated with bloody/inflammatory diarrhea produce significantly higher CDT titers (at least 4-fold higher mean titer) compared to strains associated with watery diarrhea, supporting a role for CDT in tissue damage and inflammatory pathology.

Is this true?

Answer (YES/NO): NO